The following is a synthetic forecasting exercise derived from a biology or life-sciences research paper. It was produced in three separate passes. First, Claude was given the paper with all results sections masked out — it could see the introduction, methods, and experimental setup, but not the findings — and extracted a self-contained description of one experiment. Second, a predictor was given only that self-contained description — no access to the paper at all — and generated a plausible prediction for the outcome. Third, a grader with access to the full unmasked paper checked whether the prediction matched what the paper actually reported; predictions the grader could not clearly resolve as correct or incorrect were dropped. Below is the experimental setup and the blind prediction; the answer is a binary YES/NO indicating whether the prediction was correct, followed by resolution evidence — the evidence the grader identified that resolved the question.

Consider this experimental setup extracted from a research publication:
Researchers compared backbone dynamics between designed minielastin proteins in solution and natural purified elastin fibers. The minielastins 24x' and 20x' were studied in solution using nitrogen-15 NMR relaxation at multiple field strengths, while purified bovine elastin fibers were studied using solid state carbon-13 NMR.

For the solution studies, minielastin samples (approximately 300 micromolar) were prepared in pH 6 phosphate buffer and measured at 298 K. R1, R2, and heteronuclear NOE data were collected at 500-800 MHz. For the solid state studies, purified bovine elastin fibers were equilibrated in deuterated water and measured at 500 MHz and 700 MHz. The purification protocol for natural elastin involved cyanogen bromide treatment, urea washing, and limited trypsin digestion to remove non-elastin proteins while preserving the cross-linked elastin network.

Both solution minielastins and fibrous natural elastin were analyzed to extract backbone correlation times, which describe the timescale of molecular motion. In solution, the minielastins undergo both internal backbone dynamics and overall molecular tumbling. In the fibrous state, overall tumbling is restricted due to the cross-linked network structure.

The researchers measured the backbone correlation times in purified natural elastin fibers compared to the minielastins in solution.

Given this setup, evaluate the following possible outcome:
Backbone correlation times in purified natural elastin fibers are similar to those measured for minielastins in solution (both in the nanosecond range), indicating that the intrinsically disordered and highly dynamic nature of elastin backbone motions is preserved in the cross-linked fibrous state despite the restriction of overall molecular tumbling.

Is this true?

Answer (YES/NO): NO